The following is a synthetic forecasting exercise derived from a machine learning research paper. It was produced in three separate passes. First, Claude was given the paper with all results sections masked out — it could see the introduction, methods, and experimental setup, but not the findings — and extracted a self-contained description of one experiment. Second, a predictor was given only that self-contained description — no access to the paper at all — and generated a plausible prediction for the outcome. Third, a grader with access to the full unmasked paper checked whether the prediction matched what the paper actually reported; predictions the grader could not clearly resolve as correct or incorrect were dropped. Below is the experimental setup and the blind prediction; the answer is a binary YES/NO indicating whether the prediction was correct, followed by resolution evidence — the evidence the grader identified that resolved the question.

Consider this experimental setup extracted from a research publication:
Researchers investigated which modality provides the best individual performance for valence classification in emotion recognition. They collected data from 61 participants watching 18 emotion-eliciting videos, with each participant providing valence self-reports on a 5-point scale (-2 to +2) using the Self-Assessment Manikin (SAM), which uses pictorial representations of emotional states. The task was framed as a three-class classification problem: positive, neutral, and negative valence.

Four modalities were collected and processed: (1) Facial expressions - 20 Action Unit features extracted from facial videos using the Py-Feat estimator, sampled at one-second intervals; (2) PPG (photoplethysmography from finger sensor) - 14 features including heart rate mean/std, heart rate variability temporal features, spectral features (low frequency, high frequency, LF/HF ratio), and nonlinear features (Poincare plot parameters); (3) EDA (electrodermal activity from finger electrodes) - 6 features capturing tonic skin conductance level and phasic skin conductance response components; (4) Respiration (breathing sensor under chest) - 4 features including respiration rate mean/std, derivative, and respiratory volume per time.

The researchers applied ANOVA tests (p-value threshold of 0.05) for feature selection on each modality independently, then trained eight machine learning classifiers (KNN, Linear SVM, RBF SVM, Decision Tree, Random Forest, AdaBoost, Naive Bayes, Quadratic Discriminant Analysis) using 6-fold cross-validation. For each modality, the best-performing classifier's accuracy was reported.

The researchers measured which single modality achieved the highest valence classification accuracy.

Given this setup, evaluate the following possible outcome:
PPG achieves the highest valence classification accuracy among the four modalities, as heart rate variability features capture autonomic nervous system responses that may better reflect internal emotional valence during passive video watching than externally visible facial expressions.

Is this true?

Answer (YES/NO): YES